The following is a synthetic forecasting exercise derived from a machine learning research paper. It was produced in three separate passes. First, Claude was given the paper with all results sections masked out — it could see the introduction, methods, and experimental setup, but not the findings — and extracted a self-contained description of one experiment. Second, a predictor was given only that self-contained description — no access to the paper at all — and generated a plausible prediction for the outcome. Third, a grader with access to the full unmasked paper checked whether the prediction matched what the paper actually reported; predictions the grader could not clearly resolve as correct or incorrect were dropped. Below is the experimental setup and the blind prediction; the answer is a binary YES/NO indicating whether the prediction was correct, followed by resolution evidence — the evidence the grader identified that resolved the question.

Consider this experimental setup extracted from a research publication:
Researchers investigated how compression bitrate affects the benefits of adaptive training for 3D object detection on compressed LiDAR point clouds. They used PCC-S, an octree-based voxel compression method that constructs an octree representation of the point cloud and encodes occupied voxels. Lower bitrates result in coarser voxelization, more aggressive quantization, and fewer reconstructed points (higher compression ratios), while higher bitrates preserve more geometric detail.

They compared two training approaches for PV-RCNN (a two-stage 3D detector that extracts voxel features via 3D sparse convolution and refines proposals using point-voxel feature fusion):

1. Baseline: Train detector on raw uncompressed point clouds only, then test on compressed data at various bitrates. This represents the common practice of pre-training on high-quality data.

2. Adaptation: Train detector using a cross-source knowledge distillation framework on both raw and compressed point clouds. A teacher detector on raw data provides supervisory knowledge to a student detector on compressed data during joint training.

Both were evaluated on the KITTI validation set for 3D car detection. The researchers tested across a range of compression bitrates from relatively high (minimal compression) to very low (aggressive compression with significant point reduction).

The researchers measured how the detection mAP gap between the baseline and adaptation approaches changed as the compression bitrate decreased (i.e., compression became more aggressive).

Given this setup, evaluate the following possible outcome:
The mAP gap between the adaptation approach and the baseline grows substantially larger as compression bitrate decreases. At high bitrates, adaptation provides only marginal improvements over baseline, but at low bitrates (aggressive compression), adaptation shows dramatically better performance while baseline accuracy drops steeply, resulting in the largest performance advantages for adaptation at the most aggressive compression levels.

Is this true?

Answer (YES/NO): NO